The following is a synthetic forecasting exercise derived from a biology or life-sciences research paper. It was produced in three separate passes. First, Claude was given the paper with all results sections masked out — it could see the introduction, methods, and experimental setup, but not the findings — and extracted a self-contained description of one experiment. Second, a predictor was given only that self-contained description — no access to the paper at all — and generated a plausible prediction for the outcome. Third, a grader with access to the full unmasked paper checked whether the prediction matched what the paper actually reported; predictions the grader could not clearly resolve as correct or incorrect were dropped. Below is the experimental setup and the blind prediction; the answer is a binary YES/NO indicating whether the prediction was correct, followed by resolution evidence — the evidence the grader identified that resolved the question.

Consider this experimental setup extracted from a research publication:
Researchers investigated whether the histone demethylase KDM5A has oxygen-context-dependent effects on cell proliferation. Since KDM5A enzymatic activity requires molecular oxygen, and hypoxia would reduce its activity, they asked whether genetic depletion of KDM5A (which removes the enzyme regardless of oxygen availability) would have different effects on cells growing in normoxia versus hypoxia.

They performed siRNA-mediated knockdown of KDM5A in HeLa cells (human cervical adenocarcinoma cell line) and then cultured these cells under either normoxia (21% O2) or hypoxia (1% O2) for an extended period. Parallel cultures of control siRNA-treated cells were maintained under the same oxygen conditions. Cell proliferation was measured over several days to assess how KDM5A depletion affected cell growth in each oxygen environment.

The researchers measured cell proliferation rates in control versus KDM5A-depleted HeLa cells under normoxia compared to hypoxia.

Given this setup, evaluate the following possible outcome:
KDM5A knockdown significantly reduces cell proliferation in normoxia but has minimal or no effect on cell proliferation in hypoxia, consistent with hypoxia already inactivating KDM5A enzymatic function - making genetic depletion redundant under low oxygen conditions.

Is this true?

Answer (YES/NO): NO